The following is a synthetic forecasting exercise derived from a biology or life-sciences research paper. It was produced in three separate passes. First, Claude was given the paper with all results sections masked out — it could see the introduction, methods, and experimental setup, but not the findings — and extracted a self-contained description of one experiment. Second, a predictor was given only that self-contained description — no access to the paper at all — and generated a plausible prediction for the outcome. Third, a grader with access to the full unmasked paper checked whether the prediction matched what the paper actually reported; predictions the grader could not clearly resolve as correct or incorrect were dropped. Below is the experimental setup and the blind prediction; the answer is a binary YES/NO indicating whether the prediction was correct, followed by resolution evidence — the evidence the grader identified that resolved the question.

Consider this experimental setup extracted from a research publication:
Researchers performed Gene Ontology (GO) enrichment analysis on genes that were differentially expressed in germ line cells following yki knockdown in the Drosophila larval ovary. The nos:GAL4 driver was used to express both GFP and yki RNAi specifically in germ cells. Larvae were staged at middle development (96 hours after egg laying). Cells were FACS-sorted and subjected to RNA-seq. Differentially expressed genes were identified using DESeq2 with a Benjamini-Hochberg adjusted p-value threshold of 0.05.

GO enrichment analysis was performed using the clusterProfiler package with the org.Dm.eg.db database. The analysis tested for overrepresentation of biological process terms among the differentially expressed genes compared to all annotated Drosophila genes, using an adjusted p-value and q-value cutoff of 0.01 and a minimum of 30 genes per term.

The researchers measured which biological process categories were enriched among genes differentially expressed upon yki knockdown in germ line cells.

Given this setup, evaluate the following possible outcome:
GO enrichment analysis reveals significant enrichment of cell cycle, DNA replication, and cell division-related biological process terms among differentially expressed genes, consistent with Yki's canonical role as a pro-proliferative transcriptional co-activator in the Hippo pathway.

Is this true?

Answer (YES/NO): NO